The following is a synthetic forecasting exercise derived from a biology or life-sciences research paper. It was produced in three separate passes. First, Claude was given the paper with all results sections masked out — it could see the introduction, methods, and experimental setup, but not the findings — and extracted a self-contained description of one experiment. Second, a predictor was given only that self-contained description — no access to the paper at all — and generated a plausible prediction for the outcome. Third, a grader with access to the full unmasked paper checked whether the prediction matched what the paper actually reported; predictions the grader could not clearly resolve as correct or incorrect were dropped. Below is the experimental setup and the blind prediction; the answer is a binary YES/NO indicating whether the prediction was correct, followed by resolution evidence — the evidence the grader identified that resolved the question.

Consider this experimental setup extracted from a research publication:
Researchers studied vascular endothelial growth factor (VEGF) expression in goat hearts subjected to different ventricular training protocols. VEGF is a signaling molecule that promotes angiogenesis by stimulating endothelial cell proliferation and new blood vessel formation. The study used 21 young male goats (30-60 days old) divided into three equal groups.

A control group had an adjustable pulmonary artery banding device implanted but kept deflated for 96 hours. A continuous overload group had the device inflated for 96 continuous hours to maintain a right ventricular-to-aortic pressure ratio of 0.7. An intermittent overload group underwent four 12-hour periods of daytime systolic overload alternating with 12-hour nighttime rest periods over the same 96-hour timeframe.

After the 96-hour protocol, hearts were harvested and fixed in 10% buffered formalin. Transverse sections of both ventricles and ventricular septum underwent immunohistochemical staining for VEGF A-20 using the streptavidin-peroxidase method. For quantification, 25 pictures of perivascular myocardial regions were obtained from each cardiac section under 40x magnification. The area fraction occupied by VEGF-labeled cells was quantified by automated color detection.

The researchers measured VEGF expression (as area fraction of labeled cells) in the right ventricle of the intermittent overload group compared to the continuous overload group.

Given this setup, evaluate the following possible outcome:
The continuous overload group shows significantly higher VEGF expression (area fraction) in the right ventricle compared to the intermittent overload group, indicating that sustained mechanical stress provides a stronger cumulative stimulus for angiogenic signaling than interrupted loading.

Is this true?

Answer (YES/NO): NO